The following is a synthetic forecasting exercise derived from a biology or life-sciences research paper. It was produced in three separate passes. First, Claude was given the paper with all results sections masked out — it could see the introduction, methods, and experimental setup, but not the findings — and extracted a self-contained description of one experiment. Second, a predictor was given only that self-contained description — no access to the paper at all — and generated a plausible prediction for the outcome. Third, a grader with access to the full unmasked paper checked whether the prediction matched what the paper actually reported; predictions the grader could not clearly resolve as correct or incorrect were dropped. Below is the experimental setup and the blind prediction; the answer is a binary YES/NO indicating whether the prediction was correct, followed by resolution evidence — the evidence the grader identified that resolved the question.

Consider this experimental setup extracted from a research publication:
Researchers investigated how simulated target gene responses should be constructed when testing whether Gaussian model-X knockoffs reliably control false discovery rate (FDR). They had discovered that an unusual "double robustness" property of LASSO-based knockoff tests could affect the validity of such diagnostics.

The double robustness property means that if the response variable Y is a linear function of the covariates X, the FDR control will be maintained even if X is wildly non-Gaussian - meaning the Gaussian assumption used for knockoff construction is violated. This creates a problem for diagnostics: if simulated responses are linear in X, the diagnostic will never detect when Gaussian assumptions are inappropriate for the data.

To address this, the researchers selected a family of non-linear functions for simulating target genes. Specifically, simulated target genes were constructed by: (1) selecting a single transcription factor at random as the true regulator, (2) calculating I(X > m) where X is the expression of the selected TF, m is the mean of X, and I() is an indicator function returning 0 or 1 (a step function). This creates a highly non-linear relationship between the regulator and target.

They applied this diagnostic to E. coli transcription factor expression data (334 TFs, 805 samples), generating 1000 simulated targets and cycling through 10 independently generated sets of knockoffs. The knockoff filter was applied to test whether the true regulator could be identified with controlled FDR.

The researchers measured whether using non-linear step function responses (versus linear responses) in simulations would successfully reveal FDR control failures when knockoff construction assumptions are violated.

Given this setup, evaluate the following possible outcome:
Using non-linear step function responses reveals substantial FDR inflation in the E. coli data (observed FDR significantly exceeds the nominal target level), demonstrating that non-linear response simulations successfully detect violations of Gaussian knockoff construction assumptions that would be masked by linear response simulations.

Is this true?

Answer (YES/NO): YES